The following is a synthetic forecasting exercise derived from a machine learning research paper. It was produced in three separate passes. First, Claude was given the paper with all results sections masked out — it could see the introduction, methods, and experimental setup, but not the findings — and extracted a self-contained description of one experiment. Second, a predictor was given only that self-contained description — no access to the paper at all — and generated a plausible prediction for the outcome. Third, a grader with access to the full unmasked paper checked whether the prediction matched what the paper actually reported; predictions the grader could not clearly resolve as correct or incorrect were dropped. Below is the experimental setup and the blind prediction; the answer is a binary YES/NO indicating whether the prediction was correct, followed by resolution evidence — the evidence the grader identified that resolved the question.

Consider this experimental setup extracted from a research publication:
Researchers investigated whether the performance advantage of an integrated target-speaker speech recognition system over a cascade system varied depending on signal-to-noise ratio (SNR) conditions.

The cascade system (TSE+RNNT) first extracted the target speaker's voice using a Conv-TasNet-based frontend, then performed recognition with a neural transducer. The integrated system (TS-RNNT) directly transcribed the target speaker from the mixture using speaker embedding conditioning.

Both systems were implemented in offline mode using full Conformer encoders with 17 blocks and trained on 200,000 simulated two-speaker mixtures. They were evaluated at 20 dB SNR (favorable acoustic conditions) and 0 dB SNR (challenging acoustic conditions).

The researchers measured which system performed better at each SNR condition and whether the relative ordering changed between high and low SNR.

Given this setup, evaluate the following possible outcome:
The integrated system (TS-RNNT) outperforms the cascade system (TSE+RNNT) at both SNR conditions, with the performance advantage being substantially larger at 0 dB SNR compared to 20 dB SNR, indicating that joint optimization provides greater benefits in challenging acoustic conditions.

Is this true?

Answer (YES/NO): NO